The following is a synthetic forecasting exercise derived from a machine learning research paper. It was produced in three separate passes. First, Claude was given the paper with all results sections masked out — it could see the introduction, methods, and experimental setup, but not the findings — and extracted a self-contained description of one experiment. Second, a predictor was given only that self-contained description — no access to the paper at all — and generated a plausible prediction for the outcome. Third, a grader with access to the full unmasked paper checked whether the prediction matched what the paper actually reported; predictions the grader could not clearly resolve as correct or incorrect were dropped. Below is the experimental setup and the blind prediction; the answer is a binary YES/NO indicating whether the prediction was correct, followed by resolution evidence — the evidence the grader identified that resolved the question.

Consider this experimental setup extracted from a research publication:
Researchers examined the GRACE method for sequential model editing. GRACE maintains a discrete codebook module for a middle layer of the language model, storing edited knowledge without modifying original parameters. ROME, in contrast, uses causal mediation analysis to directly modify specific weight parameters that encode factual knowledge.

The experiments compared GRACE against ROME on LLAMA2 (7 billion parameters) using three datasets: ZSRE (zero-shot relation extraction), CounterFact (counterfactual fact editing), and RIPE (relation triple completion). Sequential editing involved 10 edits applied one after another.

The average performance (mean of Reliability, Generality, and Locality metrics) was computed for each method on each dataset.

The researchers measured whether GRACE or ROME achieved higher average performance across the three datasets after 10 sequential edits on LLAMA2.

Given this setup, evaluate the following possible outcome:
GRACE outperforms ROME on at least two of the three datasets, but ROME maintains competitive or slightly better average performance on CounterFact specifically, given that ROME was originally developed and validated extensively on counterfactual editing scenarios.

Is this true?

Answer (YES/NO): NO